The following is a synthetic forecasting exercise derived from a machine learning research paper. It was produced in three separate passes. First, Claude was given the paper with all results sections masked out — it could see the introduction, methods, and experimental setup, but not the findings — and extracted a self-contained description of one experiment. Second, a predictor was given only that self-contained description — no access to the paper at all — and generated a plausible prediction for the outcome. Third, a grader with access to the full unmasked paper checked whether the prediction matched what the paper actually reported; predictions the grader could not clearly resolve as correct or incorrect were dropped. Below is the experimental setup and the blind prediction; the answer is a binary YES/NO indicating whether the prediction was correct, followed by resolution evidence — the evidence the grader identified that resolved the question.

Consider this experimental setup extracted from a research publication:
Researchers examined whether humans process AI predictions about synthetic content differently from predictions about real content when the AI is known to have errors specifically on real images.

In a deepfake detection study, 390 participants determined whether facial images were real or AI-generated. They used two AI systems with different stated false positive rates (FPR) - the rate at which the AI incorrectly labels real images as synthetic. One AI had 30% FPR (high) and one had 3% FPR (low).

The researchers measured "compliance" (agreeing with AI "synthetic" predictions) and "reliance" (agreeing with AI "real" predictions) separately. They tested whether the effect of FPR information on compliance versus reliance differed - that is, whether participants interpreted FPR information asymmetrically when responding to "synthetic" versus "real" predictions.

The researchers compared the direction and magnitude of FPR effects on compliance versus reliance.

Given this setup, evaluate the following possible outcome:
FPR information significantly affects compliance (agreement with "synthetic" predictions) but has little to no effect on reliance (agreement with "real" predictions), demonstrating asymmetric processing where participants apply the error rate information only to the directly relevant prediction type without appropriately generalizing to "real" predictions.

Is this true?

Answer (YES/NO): NO